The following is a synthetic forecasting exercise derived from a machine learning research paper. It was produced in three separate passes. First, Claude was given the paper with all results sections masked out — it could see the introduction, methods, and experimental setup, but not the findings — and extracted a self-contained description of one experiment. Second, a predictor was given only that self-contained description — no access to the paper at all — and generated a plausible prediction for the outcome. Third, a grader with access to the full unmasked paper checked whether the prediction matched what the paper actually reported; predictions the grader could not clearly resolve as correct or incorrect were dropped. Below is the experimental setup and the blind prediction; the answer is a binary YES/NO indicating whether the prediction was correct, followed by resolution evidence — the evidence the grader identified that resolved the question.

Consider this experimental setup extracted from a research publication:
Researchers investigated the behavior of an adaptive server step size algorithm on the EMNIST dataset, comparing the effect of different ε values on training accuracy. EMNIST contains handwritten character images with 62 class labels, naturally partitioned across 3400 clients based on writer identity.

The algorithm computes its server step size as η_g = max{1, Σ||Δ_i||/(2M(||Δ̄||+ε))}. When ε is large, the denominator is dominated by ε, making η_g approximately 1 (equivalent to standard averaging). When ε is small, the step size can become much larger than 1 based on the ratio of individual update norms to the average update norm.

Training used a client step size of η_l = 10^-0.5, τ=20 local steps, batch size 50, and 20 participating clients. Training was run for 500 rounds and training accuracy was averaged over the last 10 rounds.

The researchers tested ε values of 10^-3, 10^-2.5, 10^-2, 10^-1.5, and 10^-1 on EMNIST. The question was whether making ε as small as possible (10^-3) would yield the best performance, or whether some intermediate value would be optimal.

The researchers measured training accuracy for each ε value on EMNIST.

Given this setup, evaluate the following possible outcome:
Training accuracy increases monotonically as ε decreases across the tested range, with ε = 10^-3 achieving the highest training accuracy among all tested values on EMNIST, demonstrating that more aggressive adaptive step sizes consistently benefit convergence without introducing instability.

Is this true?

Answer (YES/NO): NO